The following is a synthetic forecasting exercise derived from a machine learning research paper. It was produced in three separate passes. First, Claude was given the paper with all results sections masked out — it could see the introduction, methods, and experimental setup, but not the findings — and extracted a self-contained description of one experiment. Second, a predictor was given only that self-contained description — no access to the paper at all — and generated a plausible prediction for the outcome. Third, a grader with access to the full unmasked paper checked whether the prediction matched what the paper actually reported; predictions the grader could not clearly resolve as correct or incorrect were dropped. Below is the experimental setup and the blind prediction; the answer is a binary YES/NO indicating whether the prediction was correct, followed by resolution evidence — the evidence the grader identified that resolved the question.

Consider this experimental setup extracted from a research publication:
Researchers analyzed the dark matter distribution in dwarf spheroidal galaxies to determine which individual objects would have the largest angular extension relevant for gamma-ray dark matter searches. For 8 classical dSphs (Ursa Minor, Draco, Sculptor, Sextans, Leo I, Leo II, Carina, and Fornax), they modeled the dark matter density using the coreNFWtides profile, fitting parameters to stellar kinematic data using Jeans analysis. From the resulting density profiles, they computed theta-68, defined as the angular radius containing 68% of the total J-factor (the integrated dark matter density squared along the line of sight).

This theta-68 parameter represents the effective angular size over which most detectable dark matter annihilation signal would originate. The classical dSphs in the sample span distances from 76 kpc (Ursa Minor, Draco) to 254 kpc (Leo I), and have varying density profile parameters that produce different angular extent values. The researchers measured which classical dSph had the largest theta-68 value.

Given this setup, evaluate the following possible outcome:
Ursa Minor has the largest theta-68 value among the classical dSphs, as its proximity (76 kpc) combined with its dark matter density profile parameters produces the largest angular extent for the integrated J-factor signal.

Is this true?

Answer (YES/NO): NO